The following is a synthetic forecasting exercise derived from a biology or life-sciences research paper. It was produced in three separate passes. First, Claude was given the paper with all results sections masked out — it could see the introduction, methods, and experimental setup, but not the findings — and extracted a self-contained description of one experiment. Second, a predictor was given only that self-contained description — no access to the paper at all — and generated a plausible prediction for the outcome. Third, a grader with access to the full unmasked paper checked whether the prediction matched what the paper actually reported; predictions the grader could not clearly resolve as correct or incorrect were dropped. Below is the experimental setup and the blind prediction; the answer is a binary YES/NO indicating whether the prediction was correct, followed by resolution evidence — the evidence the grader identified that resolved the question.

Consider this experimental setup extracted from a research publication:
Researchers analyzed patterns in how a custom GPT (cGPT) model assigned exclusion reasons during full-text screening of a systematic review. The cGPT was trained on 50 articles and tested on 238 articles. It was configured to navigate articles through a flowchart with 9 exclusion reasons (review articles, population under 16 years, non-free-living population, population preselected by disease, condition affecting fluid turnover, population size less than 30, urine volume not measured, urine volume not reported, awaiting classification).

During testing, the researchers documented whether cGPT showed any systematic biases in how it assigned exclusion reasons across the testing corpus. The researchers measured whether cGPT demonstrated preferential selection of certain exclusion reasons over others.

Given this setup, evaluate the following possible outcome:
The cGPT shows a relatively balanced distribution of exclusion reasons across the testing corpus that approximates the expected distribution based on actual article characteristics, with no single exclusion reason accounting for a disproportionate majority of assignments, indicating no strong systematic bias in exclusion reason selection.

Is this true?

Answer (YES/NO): NO